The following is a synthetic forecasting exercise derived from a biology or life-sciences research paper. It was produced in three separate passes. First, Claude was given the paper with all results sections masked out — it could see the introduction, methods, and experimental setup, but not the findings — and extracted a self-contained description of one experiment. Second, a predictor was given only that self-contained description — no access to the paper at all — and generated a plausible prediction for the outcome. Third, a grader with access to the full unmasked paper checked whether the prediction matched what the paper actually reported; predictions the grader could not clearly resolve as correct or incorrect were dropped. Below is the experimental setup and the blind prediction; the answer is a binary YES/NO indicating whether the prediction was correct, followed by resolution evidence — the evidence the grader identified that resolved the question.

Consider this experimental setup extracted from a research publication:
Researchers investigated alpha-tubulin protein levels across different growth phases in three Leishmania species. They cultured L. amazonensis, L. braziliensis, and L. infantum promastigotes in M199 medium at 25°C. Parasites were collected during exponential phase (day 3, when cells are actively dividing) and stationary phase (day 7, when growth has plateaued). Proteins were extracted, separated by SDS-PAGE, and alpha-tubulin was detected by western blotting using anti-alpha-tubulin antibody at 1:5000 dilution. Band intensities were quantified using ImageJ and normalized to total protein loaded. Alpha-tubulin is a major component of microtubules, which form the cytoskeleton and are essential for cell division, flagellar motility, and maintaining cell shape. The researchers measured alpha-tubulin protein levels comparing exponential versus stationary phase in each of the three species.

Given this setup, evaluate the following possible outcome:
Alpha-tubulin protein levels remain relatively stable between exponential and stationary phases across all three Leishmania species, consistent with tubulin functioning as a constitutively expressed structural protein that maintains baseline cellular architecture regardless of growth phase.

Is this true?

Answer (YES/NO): NO